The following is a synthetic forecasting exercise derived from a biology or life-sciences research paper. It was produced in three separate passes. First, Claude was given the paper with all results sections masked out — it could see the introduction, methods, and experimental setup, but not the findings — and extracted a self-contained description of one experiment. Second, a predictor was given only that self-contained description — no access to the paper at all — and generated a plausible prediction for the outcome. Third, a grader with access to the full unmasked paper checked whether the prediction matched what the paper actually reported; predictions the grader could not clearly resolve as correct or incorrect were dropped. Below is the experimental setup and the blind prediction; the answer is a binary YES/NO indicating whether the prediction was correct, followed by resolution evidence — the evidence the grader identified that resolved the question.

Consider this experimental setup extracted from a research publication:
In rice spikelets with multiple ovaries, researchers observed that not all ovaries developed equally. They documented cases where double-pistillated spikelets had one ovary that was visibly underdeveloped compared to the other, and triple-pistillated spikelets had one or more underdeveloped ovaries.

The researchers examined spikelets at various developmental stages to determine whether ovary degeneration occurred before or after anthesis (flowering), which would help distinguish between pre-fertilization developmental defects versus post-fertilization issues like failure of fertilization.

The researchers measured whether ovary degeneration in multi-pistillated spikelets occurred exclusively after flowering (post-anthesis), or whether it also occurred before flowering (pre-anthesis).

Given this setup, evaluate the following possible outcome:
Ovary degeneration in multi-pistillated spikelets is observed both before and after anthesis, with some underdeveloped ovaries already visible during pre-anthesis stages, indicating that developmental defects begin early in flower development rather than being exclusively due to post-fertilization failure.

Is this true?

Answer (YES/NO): YES